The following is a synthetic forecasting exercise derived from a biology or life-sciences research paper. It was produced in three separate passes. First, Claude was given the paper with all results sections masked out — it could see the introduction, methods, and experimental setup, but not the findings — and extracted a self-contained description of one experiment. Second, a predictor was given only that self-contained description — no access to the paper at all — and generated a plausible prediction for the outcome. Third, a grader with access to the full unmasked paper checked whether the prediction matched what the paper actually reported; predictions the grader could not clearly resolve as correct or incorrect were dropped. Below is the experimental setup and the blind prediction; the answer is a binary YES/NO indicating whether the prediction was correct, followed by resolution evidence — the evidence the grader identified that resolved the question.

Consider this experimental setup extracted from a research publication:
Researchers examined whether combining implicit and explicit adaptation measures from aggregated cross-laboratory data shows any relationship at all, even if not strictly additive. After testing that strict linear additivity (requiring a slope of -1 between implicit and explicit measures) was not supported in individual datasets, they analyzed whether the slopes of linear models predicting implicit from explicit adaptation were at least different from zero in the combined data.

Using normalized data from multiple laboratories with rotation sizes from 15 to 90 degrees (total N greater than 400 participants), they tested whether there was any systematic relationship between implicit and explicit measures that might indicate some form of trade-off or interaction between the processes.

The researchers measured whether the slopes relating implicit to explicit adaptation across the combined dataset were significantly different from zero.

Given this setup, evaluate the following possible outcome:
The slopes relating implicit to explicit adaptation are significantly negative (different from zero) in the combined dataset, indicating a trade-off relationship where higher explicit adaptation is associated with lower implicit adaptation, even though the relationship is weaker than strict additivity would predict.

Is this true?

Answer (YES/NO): YES